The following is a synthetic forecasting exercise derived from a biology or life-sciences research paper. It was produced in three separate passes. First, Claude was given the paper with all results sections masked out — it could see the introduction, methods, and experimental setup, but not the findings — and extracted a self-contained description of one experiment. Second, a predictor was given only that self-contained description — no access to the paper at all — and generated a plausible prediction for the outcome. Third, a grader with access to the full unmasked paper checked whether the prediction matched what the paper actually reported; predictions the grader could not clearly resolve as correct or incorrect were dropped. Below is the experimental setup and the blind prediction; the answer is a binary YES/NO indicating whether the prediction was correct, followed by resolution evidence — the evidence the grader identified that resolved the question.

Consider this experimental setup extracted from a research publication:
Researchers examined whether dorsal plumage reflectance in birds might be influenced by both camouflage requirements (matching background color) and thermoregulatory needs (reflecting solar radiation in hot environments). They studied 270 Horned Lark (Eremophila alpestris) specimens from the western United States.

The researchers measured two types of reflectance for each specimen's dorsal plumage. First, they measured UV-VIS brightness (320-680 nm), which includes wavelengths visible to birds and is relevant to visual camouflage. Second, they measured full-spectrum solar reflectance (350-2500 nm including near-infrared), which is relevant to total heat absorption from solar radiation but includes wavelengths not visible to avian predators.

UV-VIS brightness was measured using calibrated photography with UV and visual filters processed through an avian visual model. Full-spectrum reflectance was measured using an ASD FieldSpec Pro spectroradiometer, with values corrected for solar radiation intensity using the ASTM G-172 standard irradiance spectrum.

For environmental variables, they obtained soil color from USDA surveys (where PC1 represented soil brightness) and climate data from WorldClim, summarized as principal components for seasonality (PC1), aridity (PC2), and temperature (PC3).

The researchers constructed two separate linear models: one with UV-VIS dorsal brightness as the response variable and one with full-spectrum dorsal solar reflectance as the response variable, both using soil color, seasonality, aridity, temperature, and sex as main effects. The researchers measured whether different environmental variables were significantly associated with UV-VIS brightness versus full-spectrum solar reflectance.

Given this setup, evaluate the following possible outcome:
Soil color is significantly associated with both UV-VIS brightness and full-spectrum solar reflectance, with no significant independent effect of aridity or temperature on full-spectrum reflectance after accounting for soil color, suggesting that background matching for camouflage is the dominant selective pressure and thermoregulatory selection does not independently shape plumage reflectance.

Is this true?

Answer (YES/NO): NO